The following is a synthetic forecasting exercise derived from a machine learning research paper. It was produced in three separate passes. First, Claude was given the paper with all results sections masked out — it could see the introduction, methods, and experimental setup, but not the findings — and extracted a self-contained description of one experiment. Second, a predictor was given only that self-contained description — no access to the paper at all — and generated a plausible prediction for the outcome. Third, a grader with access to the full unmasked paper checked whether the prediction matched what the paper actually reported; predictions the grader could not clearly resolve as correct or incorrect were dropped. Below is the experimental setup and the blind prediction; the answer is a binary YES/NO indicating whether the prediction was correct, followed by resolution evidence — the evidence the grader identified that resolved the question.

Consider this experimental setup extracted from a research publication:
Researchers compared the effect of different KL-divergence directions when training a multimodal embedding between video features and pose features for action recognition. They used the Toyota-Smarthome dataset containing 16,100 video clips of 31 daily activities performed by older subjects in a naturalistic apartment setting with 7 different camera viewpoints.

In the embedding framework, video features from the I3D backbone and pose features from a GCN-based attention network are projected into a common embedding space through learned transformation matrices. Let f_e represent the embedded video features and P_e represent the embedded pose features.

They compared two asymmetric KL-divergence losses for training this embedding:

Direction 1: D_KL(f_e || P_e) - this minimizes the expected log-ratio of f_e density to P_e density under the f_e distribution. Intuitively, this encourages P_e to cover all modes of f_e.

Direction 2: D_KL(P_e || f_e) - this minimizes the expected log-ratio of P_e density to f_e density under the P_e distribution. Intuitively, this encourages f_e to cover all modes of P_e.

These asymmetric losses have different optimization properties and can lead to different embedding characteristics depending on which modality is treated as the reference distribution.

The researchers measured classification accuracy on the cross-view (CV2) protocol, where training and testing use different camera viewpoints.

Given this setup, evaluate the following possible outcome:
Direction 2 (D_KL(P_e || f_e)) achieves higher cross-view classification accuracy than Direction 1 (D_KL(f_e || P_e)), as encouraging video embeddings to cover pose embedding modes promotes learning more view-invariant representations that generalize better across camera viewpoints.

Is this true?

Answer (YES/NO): YES